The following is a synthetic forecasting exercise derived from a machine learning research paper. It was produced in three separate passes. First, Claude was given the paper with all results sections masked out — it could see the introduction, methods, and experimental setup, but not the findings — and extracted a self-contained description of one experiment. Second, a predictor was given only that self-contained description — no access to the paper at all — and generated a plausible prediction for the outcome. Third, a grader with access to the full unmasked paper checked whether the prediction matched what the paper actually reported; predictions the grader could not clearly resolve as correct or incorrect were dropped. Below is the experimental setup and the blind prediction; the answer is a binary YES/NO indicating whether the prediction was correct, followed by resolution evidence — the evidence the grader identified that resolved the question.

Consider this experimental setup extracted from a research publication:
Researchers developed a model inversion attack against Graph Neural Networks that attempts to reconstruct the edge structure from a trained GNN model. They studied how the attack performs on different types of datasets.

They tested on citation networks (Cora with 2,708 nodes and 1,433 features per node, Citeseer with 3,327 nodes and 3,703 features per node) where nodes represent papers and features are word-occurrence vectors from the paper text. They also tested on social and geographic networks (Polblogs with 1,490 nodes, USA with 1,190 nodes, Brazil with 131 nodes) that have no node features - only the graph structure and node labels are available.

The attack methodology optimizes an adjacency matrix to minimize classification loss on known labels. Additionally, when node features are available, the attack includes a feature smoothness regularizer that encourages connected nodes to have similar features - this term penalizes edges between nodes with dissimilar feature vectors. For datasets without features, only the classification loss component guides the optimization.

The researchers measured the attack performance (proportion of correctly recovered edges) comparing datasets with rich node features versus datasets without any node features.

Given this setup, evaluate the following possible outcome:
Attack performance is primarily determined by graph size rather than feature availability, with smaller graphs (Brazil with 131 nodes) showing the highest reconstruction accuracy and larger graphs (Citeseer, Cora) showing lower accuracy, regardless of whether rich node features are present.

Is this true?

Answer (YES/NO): NO